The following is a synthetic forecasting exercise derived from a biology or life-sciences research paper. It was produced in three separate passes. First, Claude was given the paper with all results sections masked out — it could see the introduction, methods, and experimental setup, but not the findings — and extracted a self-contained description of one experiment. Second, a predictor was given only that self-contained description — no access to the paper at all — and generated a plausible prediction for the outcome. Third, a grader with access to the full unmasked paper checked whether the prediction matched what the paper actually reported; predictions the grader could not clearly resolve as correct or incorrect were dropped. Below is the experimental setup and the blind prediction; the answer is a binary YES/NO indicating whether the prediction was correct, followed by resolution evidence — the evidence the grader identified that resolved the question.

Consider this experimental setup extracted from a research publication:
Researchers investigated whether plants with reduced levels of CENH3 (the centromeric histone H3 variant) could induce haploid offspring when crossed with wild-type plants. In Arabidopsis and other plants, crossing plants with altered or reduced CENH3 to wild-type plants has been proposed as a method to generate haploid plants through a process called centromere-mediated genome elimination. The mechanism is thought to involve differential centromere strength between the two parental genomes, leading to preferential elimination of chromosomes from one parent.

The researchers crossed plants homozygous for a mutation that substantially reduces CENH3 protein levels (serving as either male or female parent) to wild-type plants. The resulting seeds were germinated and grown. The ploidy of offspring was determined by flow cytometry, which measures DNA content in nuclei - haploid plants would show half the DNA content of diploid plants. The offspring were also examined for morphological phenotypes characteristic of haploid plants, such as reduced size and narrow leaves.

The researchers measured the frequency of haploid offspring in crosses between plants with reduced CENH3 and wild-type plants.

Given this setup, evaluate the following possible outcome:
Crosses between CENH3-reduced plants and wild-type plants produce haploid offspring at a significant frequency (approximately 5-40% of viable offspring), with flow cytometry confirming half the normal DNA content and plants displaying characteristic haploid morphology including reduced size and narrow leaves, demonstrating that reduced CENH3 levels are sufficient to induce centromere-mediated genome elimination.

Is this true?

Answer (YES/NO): NO